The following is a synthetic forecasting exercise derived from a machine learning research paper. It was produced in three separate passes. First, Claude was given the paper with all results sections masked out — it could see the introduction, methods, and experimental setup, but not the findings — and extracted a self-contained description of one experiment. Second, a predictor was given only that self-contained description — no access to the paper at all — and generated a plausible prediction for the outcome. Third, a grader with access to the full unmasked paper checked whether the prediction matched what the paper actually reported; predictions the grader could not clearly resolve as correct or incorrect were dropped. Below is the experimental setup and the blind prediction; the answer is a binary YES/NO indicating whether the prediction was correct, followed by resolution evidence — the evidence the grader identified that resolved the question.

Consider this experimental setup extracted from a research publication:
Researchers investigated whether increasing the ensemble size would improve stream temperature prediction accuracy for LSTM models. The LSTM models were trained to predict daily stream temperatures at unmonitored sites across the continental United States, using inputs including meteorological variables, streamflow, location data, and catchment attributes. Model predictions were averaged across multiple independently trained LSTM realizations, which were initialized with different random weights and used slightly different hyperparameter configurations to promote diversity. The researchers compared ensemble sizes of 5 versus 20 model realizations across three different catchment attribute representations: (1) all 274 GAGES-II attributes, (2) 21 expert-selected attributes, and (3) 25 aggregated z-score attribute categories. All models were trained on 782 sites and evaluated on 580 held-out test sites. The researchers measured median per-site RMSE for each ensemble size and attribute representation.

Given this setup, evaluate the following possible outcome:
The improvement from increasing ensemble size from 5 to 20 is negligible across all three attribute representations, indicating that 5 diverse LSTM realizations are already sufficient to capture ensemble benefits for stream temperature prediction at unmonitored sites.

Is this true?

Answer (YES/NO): NO